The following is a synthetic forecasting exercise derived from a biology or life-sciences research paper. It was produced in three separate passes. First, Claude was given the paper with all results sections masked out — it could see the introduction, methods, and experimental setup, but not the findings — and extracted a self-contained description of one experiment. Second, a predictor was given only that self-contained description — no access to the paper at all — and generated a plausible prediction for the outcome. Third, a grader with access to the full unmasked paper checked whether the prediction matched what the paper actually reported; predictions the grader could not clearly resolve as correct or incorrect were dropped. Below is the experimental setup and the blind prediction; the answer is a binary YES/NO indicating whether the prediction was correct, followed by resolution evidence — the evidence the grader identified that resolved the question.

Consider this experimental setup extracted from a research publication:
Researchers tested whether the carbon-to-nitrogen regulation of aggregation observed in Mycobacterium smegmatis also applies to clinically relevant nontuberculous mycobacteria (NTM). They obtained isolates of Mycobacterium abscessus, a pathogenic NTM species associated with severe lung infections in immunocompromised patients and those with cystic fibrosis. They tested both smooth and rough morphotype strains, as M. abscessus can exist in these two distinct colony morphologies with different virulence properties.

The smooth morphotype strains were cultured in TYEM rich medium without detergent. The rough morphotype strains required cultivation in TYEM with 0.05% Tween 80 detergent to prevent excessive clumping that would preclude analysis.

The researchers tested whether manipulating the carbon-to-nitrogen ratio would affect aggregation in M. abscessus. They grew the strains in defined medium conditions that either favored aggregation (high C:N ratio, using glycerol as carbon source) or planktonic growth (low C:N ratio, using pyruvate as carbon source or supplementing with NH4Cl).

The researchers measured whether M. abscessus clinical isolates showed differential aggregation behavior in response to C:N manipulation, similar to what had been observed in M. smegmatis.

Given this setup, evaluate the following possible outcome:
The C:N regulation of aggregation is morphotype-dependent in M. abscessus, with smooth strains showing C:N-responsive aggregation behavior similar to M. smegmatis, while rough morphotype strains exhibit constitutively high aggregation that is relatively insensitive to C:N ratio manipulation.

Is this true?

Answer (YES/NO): YES